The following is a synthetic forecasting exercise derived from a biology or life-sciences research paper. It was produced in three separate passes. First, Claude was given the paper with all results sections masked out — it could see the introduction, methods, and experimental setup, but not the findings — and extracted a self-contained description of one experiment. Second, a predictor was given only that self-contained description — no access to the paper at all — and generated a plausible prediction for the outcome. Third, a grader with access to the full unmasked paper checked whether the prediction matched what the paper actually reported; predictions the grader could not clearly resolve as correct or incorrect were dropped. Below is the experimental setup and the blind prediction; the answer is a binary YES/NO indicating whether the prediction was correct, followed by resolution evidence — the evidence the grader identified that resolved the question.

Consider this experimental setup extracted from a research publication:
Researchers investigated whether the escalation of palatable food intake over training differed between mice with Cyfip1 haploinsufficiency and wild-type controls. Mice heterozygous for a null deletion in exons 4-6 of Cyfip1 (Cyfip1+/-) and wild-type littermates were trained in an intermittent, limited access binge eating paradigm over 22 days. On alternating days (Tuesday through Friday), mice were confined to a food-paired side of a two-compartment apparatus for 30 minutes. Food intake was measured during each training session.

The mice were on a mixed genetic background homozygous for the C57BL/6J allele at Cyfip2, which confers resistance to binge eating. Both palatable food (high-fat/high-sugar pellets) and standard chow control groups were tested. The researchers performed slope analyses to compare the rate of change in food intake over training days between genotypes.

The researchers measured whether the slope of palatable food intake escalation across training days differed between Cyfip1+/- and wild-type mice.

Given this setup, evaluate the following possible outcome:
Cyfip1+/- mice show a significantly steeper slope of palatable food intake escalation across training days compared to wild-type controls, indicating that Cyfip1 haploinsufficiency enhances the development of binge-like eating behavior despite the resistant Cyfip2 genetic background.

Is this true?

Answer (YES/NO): NO